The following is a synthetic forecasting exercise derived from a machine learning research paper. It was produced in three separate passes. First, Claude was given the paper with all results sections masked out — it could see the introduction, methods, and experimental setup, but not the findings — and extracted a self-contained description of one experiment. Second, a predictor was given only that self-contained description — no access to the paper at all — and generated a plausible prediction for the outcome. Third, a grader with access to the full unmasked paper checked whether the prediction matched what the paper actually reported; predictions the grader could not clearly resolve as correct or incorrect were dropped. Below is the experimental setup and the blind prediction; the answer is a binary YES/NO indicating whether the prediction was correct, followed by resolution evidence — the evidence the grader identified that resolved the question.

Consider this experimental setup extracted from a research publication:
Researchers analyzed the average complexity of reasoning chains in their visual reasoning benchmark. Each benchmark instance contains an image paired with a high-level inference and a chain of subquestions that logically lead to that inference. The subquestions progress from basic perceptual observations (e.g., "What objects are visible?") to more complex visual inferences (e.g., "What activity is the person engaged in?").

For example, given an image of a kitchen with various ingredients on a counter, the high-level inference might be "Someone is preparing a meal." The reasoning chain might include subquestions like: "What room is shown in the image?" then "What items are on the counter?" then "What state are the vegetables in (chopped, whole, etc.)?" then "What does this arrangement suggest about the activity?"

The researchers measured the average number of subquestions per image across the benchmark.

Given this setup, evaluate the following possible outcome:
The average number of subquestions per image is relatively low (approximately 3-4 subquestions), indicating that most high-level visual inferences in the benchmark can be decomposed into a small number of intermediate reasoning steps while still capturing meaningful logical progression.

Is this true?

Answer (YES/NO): YES